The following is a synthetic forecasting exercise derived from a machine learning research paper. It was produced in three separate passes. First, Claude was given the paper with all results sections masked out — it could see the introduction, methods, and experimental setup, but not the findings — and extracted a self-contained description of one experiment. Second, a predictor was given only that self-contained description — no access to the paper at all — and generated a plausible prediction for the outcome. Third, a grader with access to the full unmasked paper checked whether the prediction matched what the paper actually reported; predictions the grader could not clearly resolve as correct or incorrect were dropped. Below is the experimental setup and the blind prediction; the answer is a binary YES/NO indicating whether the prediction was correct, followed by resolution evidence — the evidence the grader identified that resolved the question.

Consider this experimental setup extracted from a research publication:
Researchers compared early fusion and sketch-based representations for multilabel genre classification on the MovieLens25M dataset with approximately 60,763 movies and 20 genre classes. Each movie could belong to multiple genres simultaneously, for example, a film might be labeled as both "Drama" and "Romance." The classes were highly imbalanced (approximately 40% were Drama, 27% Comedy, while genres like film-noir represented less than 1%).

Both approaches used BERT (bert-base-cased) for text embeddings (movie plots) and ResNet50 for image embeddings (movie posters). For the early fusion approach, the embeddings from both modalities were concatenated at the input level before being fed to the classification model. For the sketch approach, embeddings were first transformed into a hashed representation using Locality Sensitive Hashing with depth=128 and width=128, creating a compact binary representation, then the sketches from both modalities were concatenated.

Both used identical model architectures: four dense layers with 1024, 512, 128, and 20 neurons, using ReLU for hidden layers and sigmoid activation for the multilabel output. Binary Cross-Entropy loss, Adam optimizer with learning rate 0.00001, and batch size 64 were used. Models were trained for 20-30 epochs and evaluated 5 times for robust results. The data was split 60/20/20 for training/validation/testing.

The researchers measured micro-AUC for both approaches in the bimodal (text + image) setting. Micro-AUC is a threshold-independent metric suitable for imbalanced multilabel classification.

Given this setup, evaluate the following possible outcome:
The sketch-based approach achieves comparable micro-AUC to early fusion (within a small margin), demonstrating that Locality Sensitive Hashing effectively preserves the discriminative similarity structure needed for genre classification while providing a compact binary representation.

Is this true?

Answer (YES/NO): NO